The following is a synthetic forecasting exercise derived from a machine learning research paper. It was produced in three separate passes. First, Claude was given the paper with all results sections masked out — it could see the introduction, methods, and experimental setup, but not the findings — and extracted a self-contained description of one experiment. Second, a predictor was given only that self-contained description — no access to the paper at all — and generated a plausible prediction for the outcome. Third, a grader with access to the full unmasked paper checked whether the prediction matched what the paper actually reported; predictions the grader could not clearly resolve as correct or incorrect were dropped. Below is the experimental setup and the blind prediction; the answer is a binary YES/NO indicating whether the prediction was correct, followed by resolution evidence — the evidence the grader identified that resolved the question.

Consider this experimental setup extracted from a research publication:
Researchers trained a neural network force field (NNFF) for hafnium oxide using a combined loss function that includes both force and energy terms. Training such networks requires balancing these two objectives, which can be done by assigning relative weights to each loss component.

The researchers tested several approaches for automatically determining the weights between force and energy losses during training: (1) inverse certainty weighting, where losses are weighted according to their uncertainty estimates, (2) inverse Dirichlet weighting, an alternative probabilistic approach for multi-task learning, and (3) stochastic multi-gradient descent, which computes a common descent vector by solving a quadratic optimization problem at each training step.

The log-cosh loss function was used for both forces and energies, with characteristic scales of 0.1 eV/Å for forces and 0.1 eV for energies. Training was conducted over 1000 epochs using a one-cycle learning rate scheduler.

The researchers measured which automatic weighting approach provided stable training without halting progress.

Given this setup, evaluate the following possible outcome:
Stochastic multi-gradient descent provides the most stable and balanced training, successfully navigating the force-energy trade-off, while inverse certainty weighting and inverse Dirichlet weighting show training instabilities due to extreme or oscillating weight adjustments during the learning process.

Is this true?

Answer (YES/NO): YES